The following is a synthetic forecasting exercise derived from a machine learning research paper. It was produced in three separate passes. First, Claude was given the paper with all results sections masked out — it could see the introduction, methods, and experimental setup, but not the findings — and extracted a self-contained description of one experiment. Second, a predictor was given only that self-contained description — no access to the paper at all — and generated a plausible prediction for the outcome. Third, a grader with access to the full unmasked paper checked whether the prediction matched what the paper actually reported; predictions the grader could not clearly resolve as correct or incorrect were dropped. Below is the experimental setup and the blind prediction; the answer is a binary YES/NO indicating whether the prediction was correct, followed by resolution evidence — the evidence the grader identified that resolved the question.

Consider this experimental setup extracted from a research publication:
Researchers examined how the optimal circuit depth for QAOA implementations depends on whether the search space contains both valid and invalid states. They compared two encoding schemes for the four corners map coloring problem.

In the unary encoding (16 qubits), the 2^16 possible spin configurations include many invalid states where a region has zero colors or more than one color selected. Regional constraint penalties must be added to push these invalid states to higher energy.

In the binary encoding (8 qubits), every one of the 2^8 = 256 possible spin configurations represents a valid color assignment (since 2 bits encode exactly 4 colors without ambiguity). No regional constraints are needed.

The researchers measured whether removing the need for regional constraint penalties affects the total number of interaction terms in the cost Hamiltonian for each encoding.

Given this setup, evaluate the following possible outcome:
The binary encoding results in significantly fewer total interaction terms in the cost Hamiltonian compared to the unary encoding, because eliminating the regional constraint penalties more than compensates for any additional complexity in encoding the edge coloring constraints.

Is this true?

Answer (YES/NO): YES